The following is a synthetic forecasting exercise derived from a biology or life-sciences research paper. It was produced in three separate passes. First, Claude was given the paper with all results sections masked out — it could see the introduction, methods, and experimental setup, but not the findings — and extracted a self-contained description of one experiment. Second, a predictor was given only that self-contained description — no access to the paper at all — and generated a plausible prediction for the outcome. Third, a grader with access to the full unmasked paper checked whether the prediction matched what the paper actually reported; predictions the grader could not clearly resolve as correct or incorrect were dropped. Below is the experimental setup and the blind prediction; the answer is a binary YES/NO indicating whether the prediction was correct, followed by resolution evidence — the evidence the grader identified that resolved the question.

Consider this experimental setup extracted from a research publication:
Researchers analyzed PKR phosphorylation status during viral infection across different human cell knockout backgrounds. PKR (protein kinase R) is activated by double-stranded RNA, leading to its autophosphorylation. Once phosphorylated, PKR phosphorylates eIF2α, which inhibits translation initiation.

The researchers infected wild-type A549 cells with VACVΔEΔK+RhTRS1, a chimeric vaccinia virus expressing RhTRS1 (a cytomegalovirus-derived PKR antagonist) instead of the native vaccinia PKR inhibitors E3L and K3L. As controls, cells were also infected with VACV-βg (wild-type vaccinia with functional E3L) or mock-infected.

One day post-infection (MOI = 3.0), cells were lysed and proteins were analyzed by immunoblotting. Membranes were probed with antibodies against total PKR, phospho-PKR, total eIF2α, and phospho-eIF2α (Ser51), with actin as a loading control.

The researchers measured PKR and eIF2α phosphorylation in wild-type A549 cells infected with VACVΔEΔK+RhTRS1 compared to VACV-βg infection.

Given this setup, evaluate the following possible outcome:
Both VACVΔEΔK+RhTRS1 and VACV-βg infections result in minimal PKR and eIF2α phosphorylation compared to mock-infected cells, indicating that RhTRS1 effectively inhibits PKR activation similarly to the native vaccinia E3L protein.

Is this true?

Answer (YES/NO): NO